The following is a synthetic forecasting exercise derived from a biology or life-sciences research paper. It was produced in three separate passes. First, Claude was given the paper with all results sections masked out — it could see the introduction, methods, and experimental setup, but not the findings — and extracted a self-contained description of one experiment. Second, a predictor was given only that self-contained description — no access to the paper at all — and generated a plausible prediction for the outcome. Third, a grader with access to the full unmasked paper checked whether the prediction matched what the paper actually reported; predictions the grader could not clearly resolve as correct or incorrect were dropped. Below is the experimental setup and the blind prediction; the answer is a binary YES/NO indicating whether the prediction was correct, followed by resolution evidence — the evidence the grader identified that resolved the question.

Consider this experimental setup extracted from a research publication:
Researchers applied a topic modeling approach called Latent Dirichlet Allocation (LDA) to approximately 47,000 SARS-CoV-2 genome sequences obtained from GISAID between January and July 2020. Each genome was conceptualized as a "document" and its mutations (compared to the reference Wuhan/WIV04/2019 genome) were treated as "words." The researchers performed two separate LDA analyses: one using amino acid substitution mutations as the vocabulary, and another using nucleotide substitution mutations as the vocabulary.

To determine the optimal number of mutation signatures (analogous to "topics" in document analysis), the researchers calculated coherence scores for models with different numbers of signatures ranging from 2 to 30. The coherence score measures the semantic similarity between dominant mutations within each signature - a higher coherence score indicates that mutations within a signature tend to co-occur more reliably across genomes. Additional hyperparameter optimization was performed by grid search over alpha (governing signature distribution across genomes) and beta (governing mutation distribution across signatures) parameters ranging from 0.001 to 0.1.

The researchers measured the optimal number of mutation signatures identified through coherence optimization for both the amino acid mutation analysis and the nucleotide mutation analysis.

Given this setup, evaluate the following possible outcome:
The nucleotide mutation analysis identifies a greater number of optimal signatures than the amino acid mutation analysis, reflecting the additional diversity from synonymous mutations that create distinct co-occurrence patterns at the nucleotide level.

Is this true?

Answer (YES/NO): YES